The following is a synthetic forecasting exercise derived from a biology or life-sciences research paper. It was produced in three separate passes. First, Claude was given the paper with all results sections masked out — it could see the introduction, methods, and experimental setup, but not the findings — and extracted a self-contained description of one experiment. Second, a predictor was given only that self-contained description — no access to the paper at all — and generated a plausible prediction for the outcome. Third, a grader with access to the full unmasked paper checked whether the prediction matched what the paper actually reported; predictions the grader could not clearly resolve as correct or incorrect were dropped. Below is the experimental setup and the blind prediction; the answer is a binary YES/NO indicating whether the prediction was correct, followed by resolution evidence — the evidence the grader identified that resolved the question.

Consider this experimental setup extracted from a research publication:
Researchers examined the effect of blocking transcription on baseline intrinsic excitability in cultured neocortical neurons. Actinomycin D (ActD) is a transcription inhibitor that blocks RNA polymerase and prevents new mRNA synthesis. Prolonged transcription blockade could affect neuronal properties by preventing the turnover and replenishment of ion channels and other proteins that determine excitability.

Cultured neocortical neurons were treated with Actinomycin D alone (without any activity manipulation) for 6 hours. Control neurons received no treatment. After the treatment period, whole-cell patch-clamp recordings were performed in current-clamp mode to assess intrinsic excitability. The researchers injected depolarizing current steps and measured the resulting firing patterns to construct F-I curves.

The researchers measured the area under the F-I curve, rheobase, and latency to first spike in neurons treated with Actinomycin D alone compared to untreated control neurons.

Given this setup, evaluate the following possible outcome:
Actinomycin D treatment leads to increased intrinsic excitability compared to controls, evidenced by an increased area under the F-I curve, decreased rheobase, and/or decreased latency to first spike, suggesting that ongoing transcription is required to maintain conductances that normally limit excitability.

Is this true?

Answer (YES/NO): NO